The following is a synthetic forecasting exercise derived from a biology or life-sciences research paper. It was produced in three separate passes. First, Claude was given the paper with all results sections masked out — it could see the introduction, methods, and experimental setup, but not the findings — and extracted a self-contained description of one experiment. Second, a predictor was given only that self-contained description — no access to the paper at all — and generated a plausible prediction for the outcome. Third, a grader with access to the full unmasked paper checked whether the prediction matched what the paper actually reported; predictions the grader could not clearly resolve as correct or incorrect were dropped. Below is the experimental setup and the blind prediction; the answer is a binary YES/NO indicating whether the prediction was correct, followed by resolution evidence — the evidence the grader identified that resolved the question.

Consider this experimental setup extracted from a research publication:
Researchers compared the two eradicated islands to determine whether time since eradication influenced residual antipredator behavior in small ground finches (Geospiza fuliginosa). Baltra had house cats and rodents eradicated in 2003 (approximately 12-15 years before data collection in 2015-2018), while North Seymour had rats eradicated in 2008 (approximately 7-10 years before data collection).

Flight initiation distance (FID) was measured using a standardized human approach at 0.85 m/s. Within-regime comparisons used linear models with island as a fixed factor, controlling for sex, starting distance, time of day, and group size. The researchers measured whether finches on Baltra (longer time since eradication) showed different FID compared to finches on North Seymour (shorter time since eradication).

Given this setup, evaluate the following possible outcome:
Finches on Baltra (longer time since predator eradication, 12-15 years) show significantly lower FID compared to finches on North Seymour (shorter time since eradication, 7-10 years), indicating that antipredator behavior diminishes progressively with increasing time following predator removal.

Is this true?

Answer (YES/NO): NO